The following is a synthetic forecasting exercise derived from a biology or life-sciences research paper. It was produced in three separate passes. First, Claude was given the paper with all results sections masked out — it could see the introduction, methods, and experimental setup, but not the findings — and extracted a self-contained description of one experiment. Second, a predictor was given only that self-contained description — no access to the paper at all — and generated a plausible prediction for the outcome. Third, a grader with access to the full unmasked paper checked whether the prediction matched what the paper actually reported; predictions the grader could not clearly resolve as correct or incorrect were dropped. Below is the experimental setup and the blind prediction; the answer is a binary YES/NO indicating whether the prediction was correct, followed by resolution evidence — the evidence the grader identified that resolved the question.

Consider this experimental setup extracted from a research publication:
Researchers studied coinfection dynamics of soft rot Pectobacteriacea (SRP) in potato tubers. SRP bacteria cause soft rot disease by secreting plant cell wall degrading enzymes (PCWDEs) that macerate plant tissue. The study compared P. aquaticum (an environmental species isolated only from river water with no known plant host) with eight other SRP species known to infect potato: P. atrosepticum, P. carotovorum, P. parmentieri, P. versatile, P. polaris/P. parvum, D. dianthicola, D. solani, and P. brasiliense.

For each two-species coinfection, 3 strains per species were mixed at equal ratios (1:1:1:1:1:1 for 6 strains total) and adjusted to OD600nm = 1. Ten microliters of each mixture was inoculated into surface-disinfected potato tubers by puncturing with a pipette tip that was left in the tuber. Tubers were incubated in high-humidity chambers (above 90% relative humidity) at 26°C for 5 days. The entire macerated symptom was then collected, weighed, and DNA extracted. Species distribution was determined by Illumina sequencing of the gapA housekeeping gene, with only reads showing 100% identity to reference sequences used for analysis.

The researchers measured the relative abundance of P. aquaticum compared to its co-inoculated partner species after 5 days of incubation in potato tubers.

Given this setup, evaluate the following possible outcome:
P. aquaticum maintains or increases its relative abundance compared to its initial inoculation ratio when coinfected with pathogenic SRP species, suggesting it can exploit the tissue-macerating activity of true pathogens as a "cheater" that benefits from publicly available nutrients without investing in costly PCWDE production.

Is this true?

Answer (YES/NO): NO